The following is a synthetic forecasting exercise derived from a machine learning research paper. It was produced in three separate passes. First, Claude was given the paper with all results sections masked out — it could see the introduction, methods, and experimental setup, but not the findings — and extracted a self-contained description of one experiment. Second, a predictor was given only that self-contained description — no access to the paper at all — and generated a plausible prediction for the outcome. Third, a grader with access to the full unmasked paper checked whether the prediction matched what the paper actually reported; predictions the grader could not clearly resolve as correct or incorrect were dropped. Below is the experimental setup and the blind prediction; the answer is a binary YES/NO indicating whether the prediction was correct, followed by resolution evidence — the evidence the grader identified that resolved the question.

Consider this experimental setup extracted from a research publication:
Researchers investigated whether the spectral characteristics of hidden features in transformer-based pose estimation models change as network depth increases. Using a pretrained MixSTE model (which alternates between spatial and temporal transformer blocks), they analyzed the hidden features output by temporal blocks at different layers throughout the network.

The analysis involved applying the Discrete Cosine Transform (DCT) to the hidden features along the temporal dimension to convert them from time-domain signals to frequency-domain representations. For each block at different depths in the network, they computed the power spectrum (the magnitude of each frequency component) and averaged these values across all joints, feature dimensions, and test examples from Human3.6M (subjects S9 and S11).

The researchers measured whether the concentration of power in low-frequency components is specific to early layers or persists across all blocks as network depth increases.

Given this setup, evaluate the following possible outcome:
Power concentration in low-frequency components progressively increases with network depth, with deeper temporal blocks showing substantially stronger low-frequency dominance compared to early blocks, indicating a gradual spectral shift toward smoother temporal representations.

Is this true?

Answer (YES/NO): NO